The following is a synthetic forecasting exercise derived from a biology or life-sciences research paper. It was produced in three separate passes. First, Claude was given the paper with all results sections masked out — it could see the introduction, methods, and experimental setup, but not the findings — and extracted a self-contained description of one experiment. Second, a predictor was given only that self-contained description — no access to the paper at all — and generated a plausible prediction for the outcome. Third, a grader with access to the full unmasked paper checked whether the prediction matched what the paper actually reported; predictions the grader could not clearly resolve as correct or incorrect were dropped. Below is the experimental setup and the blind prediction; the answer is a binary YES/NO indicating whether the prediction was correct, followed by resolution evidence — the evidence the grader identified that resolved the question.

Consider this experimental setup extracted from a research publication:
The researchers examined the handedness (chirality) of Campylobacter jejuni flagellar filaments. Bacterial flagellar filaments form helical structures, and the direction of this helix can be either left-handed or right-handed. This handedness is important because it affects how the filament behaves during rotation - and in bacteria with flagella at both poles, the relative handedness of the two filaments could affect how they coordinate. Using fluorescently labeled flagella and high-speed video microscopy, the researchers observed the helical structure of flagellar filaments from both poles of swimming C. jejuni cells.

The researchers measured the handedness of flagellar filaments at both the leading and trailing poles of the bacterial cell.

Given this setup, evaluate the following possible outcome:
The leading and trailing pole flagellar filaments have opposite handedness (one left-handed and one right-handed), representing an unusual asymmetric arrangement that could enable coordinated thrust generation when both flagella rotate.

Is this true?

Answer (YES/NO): NO